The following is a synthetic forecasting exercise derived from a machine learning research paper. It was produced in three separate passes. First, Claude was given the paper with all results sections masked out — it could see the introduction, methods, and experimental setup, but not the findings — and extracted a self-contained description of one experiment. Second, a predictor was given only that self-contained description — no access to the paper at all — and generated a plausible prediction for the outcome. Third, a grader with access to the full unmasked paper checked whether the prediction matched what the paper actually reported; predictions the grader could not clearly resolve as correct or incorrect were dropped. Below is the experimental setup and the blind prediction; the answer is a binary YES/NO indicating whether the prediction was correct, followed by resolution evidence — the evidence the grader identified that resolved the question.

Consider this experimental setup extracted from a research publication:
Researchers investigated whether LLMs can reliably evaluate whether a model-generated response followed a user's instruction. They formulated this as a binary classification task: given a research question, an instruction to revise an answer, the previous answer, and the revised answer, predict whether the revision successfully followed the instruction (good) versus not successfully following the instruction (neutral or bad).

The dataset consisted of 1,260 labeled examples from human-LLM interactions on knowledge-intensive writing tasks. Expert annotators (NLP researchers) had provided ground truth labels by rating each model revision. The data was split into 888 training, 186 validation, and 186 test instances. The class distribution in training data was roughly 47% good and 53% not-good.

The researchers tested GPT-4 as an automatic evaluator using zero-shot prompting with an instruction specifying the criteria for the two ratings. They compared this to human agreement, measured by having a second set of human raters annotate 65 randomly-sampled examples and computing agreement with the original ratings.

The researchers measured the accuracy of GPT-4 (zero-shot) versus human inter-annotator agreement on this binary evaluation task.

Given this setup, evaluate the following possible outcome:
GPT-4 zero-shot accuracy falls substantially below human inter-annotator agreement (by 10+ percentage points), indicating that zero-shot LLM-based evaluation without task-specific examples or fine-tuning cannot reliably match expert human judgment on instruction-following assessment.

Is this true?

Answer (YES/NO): YES